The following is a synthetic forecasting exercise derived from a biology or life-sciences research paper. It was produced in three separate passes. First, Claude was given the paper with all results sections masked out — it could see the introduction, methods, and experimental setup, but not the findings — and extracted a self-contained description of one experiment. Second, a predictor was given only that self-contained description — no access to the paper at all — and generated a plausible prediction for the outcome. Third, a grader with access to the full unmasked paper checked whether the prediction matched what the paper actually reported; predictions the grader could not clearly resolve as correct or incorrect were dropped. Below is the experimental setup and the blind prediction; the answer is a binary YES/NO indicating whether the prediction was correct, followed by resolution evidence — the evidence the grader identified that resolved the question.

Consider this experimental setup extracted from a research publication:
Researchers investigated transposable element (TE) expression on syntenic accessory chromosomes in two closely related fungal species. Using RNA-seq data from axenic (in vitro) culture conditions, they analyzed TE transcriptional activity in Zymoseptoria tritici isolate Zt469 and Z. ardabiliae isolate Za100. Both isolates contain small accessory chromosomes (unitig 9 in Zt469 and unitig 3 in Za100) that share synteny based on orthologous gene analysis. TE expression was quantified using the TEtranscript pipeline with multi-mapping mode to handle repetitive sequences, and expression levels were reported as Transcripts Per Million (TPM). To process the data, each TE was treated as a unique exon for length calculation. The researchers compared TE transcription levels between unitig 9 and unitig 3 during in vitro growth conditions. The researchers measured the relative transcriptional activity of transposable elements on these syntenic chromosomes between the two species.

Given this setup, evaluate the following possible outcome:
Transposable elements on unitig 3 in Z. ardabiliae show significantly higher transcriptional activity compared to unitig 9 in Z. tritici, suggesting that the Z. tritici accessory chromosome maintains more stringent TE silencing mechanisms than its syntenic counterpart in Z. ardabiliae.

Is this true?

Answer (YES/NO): YES